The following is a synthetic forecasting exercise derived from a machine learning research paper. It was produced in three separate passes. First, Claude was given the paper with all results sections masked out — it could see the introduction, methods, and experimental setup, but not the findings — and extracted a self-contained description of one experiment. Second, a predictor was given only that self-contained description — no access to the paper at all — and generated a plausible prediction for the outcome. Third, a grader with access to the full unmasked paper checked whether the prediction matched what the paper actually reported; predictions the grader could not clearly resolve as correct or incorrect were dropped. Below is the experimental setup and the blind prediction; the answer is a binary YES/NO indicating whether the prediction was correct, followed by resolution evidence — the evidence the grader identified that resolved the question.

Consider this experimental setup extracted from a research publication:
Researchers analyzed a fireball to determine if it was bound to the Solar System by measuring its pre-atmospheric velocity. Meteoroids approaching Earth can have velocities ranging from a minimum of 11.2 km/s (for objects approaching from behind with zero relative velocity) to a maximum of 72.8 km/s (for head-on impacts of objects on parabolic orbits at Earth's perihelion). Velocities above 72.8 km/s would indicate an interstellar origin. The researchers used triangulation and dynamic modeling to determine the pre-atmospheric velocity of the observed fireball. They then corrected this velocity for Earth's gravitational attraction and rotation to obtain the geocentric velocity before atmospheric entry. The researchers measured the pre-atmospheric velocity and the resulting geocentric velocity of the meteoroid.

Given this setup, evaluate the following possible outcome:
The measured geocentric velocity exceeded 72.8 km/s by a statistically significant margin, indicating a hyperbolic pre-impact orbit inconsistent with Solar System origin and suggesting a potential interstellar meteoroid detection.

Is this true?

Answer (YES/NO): NO